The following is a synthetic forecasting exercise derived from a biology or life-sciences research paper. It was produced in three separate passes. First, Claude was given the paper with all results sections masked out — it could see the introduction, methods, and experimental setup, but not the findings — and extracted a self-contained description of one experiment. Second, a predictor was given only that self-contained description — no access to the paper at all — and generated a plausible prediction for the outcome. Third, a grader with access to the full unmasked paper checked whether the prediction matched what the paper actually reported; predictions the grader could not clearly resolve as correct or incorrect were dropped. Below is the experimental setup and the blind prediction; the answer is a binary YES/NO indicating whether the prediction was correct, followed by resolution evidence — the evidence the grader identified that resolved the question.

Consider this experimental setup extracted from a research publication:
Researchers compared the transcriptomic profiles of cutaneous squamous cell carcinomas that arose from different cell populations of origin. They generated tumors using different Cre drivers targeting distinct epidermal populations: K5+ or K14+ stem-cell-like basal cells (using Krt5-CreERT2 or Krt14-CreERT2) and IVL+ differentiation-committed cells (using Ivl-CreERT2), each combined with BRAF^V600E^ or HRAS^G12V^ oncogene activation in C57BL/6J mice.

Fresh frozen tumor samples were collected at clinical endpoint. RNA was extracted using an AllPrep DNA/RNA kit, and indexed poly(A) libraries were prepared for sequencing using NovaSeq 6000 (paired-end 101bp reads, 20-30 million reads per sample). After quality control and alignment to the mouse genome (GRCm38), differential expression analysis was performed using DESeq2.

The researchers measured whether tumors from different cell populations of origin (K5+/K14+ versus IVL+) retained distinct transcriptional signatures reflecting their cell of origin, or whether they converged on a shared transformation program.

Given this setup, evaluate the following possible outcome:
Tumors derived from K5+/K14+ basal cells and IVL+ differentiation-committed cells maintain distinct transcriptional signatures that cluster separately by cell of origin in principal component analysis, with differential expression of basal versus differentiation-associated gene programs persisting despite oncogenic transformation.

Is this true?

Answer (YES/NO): NO